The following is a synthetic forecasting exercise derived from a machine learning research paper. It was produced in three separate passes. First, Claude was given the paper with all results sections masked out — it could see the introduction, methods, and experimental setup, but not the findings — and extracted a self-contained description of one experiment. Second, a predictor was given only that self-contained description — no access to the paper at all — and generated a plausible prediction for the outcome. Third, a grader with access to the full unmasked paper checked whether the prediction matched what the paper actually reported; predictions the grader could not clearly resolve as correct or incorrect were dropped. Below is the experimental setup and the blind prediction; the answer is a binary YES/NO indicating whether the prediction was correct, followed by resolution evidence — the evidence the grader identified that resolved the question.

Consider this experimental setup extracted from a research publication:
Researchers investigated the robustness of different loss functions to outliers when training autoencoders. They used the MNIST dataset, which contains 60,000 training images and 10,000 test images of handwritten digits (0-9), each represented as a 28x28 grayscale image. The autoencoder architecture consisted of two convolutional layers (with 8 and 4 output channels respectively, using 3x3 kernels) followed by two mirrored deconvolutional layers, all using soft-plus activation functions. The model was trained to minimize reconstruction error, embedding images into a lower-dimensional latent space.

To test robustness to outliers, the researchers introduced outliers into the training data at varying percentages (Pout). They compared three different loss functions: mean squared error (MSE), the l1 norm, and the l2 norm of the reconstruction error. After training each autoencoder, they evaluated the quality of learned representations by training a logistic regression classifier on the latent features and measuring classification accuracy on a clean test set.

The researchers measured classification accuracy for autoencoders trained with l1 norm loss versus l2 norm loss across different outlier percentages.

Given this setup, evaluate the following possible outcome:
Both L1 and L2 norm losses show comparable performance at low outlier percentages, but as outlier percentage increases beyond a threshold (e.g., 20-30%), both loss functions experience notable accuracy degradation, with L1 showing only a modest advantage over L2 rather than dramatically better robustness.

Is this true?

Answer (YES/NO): NO